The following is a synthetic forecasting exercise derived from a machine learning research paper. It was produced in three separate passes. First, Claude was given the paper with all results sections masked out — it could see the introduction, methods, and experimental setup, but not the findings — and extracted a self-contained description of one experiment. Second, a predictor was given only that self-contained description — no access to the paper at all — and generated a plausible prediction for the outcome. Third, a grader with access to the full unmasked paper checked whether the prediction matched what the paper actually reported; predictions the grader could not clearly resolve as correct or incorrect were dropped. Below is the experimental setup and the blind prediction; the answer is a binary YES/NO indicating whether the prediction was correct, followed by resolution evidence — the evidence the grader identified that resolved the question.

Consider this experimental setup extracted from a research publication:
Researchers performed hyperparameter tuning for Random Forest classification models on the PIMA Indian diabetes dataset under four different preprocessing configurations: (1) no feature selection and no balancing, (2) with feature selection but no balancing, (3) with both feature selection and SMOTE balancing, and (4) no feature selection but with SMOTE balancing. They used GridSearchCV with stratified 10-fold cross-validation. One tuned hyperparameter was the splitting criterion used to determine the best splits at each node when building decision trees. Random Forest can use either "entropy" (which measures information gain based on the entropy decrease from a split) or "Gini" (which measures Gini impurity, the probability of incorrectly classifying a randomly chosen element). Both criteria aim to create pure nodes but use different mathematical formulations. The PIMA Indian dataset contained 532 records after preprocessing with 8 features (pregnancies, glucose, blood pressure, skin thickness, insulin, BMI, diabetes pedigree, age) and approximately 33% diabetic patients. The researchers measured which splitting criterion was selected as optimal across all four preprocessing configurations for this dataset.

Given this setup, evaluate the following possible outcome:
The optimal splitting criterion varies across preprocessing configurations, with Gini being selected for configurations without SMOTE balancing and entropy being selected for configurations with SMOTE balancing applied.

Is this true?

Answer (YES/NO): NO